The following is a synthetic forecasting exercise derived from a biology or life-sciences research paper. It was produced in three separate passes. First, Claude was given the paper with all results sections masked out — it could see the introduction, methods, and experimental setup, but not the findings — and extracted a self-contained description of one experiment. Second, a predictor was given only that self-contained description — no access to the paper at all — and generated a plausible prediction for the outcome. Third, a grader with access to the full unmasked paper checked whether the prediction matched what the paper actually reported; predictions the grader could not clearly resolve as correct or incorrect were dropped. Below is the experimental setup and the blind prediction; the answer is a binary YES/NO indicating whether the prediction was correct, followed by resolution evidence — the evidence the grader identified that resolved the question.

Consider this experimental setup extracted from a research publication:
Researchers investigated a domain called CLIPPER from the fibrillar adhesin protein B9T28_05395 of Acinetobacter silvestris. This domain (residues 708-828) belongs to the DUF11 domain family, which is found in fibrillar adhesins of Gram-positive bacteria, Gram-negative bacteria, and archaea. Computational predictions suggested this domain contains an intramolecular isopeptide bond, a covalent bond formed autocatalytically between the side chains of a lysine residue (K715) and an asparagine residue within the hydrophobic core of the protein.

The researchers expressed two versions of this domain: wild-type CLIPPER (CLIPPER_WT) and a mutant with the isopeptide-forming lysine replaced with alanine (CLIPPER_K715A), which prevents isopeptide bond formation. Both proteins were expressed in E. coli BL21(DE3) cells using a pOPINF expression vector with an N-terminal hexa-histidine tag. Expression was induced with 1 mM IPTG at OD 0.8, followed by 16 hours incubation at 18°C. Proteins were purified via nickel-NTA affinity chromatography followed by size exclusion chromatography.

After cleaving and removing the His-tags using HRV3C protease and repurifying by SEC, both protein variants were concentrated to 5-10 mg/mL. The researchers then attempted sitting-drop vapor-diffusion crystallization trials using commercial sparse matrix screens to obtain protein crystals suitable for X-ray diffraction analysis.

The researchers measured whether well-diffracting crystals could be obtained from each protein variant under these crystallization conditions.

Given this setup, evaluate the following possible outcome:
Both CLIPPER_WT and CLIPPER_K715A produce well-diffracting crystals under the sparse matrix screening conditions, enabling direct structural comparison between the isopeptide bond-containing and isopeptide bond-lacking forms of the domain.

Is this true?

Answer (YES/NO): NO